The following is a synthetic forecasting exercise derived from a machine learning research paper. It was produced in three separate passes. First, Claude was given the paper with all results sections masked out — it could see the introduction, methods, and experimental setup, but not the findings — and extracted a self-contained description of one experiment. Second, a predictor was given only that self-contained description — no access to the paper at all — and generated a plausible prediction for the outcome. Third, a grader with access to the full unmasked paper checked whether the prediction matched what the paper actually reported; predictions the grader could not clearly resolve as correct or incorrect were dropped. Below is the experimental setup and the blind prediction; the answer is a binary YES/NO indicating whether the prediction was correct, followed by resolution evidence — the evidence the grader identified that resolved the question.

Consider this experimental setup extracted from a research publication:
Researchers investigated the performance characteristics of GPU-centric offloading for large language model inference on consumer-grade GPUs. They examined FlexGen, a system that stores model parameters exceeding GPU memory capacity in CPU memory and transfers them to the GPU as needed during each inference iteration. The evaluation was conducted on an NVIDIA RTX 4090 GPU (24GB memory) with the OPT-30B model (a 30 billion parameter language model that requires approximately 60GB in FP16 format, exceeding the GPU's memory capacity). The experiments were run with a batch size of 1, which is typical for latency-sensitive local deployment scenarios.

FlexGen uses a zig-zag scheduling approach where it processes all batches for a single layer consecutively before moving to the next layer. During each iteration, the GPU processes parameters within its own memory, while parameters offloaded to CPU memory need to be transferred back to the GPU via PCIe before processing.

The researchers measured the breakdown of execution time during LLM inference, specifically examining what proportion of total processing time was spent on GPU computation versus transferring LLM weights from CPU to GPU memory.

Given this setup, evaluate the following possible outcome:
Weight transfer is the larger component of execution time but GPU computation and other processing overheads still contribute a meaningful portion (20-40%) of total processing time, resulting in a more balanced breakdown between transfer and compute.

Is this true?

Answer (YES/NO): NO